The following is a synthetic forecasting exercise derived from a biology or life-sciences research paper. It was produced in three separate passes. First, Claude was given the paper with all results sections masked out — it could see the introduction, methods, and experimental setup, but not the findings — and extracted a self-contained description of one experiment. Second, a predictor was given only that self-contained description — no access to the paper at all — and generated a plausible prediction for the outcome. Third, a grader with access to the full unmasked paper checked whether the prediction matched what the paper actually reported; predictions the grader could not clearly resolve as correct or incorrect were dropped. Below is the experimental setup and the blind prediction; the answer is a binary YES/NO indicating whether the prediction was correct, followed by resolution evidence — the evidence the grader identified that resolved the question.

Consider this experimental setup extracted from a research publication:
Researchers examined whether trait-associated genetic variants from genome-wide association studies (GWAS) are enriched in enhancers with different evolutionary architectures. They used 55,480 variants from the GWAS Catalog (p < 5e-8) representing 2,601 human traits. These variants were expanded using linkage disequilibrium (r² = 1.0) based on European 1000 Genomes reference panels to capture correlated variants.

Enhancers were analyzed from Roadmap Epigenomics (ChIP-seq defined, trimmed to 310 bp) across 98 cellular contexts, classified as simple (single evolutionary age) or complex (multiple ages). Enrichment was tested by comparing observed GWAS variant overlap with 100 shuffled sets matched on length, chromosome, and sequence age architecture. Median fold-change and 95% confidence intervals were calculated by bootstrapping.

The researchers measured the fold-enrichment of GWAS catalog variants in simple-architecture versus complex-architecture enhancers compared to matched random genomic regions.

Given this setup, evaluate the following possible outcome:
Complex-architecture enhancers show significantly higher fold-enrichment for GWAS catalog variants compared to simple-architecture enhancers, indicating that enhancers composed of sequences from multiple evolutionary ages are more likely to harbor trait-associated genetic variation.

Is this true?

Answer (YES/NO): NO